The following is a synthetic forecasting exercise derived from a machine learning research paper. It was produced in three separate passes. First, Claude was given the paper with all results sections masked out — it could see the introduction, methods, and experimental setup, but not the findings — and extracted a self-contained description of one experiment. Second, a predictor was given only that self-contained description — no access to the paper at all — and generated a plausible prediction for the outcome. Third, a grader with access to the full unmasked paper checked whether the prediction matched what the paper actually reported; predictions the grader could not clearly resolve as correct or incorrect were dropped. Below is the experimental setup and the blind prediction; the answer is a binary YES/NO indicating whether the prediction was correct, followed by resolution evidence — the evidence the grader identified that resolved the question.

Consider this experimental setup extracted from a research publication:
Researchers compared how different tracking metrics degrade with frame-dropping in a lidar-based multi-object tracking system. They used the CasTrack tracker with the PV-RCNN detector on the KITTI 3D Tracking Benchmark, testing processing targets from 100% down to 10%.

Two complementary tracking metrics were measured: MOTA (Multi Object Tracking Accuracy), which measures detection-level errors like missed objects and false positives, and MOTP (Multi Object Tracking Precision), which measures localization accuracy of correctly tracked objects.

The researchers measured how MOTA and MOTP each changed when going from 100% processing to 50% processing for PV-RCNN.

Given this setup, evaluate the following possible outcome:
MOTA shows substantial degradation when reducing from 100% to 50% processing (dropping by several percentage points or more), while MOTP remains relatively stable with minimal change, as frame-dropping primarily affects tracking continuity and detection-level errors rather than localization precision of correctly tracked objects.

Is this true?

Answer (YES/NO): YES